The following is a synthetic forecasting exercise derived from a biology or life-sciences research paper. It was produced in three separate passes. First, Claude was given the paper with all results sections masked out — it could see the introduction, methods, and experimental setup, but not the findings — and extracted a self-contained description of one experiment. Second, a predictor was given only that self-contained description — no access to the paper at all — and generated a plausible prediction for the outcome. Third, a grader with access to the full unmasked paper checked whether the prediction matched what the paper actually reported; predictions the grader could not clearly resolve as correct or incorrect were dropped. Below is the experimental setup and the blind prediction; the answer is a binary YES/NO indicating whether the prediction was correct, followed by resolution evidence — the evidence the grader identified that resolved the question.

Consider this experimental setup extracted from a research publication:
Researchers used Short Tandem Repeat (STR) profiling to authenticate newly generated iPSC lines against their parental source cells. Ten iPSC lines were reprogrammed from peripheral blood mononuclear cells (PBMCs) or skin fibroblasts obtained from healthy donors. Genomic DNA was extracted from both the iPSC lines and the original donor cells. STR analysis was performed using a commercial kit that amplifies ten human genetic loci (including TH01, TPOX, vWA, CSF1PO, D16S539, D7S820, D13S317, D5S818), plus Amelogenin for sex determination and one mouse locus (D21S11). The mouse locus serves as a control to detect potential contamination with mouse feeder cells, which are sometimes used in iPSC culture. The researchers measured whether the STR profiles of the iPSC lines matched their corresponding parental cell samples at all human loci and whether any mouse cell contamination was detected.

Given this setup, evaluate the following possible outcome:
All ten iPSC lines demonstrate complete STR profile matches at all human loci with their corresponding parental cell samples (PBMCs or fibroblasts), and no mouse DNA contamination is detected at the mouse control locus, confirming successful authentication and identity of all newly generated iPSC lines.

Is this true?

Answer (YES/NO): YES